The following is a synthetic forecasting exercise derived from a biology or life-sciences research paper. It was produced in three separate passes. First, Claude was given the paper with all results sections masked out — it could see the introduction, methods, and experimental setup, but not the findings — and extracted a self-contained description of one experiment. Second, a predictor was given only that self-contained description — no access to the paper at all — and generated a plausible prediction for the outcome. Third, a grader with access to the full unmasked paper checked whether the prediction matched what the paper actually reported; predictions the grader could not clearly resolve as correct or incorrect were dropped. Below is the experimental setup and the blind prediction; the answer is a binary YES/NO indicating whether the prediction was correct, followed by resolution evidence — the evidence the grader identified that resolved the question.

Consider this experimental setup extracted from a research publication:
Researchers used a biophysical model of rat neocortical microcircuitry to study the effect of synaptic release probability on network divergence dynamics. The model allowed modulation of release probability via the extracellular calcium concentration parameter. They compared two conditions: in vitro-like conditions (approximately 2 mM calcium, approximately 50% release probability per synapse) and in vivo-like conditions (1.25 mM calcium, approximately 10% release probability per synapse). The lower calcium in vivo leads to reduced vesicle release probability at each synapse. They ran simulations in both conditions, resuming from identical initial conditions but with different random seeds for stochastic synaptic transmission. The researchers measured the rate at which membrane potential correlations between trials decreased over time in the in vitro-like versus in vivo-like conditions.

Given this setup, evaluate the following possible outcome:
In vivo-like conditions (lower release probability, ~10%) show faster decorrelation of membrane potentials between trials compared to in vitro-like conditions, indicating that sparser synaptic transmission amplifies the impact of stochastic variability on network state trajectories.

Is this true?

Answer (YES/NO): NO